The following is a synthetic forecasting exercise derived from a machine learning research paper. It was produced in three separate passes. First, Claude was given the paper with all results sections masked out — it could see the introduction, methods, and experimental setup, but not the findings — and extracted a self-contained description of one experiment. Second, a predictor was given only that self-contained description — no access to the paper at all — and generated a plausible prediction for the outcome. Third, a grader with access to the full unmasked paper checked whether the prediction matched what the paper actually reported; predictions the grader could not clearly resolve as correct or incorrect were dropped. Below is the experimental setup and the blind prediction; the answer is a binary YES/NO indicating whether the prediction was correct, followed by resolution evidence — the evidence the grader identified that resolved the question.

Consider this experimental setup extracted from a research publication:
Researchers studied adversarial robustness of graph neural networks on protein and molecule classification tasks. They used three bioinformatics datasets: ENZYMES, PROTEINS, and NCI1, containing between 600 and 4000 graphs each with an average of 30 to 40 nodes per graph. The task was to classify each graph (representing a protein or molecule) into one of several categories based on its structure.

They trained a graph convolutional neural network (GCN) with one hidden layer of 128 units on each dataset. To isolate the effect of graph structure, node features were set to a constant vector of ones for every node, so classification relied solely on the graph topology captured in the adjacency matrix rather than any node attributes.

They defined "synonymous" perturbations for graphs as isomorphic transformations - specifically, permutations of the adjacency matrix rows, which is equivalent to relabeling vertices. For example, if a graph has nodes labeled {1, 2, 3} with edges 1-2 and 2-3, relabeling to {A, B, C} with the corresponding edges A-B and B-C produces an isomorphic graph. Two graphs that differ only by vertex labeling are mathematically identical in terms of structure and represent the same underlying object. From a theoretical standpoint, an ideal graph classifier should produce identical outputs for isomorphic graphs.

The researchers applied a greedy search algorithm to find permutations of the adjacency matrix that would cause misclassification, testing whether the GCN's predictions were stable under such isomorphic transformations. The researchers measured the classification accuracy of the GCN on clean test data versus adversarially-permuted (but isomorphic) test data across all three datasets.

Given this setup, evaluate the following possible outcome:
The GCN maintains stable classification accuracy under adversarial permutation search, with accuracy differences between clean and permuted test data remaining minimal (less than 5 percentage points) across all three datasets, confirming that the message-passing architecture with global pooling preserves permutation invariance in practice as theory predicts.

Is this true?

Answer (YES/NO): NO